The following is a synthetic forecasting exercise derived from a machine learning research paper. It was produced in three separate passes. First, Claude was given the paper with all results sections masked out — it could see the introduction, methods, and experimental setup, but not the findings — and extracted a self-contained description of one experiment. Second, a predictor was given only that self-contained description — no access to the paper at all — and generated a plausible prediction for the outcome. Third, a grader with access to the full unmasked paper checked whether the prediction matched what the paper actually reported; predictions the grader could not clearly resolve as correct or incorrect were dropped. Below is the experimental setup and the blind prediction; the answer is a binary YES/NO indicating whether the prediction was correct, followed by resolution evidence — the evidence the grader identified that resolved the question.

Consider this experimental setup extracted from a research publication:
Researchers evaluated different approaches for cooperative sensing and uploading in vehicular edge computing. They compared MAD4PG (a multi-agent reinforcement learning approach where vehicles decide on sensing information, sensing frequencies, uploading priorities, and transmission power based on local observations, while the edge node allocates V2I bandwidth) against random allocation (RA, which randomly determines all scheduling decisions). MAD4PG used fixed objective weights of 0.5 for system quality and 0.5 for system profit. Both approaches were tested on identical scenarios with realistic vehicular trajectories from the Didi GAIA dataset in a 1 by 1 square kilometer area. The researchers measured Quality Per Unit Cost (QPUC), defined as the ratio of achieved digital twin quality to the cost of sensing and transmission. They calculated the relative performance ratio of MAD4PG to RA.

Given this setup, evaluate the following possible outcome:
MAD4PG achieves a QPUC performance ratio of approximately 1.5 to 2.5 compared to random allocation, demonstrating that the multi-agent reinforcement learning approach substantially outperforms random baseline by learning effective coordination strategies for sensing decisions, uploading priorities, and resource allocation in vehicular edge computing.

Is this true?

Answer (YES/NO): NO